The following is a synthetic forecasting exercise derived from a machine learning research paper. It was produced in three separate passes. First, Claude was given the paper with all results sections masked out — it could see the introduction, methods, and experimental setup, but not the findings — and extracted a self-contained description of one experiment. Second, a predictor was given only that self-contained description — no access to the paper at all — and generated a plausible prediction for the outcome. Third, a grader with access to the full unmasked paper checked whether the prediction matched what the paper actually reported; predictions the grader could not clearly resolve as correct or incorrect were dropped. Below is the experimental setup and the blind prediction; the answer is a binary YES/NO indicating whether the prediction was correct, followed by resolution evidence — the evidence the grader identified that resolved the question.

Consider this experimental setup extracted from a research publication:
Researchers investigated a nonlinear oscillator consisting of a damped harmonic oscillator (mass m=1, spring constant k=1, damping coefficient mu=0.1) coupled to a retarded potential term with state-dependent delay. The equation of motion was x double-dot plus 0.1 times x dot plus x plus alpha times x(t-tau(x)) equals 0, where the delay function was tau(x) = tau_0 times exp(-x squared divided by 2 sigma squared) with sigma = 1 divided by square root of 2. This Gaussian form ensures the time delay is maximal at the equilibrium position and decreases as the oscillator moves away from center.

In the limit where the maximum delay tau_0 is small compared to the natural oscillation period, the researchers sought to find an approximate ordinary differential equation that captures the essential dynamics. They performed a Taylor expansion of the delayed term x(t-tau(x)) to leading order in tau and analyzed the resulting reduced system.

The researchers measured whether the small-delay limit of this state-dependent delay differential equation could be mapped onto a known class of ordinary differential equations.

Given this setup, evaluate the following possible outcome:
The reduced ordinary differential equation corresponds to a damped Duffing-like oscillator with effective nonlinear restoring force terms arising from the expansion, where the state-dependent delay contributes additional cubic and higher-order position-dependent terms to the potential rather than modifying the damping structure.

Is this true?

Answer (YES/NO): NO